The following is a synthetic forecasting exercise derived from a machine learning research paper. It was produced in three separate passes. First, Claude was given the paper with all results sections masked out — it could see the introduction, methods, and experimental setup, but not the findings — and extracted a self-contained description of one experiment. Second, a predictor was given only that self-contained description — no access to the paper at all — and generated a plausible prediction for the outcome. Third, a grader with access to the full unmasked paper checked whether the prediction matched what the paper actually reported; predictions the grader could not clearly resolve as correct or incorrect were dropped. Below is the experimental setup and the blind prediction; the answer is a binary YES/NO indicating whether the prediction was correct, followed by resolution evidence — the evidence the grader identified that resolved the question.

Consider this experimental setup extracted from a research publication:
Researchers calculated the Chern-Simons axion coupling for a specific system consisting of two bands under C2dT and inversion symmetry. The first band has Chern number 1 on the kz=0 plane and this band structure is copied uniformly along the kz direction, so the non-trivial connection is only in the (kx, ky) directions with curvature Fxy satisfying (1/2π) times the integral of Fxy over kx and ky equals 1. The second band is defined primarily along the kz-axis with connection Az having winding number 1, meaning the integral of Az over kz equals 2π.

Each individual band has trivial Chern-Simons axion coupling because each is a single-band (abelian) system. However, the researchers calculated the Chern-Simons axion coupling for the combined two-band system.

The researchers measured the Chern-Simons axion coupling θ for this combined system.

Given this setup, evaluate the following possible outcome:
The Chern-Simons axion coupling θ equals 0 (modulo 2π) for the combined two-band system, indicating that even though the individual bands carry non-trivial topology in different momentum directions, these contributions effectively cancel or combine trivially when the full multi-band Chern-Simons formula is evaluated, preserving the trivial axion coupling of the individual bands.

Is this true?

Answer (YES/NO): NO